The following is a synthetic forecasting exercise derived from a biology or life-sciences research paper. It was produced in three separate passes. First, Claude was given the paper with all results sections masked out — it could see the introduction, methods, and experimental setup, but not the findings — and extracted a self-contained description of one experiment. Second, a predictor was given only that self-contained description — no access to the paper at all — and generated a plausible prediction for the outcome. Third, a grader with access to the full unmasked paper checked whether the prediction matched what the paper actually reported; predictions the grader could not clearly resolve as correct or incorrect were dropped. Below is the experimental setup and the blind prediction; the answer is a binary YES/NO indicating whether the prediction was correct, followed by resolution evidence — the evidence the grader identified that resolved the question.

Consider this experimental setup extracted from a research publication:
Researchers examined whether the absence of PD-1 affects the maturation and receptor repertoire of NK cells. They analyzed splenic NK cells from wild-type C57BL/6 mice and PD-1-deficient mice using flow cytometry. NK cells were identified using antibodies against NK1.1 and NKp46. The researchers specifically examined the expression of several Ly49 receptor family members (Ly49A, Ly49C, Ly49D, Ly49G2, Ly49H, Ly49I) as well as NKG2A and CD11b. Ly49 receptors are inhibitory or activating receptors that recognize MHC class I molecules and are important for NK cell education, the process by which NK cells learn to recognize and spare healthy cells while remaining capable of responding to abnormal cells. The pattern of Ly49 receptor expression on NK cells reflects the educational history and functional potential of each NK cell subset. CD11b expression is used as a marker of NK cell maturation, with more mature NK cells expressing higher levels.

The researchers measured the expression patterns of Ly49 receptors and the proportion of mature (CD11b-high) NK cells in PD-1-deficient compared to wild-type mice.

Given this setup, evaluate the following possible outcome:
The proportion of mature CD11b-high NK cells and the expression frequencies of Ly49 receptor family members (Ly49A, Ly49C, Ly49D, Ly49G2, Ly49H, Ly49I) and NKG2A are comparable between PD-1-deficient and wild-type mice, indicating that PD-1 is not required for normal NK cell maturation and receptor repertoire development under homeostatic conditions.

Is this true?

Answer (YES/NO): NO